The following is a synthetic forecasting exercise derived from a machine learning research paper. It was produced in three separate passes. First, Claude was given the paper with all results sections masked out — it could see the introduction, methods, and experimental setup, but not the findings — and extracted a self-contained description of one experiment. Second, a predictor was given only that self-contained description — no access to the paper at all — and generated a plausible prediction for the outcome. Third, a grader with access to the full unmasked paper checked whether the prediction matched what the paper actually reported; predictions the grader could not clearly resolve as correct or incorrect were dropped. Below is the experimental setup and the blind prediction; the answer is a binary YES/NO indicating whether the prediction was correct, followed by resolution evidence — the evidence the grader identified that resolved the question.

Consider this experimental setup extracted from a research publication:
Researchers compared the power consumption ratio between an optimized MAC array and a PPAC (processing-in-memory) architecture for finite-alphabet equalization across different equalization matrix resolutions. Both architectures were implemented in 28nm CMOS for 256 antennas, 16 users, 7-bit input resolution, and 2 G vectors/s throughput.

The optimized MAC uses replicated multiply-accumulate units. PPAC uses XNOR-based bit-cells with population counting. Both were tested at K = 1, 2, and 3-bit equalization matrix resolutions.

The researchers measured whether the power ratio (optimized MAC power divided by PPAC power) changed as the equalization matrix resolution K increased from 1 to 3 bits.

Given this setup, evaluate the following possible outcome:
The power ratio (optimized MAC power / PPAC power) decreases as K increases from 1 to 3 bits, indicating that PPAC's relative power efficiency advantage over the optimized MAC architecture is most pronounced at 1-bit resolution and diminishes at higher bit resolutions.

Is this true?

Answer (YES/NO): YES